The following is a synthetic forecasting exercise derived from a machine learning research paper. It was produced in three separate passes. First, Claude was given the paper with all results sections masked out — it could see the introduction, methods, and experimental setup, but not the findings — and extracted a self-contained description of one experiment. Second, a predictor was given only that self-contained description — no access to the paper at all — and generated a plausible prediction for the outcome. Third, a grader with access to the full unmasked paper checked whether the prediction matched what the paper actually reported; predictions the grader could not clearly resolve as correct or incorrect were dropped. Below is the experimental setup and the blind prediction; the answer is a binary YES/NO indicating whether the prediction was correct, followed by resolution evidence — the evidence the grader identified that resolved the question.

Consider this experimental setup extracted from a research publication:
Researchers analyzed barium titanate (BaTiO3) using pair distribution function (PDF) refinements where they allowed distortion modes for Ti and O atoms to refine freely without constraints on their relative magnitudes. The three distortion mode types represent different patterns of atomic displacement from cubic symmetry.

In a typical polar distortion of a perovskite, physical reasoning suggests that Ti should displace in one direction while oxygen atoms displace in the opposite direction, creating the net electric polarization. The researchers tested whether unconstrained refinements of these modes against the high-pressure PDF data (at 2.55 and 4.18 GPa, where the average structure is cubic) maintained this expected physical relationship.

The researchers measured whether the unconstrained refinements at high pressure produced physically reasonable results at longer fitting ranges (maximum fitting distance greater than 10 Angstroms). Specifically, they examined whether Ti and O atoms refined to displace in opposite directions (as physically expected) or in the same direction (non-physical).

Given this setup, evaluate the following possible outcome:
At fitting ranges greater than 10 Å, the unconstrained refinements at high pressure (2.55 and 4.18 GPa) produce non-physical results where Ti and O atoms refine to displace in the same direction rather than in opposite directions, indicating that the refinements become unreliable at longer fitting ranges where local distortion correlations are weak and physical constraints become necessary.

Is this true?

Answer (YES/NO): YES